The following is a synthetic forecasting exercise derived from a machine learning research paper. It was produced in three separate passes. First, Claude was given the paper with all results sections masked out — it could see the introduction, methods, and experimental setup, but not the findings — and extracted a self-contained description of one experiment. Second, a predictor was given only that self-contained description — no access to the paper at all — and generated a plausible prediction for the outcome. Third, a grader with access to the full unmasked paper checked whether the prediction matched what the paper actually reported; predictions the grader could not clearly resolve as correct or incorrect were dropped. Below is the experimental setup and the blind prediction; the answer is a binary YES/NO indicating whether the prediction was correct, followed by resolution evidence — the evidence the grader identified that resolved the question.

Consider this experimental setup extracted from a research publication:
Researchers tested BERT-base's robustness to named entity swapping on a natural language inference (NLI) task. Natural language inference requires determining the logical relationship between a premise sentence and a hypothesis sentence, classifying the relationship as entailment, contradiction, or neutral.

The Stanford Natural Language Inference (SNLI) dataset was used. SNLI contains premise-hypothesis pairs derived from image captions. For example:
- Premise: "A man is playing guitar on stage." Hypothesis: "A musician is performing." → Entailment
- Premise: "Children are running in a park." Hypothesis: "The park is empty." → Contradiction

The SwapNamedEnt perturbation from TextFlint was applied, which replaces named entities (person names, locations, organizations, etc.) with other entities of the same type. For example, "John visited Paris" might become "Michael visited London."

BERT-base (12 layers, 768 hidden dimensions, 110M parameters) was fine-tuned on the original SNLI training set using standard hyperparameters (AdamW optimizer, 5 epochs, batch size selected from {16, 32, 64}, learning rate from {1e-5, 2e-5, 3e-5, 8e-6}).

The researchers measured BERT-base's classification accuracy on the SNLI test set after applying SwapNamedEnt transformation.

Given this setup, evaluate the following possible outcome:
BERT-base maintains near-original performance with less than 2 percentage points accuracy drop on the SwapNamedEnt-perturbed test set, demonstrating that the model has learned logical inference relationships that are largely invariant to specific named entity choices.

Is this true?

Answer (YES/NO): NO